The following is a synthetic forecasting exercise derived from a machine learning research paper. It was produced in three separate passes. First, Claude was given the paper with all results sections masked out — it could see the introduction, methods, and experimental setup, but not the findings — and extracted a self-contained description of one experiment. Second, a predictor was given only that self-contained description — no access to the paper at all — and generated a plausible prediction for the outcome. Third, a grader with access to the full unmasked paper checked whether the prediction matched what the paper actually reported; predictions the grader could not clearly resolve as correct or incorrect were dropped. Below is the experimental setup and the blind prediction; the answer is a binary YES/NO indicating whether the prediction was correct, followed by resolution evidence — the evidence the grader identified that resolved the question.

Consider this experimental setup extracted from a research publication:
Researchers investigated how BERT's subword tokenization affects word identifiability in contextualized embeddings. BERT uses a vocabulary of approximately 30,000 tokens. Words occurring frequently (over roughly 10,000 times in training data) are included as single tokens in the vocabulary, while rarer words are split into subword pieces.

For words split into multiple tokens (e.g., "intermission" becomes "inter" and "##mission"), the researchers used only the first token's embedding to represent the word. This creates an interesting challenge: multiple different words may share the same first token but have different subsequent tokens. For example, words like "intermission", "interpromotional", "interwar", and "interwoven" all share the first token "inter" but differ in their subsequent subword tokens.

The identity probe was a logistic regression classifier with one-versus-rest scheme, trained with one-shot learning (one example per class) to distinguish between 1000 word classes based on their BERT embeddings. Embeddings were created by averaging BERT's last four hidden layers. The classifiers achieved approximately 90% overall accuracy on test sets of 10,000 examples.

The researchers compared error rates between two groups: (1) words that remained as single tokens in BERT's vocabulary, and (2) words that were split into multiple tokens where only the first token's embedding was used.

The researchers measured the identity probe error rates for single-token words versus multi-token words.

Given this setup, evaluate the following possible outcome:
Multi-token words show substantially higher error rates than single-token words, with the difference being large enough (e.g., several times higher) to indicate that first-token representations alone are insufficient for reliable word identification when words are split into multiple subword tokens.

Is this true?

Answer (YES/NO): NO